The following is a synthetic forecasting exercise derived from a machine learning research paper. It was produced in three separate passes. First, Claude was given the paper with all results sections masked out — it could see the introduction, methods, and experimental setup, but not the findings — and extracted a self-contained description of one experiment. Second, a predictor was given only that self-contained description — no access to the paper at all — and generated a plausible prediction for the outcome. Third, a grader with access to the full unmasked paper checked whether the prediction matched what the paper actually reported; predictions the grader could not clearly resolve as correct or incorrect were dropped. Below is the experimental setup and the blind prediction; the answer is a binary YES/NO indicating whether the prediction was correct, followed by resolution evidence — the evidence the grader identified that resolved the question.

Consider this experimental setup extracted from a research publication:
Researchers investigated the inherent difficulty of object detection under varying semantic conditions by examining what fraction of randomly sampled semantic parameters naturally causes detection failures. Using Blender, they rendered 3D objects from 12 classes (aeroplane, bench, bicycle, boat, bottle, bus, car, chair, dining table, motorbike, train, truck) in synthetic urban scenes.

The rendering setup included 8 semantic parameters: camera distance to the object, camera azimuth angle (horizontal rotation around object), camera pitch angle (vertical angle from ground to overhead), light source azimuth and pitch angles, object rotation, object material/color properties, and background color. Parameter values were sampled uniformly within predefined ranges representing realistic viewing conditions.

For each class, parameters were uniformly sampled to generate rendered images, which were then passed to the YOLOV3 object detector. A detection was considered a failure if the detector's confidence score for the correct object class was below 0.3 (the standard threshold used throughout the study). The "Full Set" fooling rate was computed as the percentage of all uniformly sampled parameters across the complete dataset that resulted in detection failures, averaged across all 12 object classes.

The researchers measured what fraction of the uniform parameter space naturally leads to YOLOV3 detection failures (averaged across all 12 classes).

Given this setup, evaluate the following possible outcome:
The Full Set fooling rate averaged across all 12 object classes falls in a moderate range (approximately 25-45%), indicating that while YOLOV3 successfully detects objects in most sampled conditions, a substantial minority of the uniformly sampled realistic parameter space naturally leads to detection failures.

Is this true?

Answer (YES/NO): YES